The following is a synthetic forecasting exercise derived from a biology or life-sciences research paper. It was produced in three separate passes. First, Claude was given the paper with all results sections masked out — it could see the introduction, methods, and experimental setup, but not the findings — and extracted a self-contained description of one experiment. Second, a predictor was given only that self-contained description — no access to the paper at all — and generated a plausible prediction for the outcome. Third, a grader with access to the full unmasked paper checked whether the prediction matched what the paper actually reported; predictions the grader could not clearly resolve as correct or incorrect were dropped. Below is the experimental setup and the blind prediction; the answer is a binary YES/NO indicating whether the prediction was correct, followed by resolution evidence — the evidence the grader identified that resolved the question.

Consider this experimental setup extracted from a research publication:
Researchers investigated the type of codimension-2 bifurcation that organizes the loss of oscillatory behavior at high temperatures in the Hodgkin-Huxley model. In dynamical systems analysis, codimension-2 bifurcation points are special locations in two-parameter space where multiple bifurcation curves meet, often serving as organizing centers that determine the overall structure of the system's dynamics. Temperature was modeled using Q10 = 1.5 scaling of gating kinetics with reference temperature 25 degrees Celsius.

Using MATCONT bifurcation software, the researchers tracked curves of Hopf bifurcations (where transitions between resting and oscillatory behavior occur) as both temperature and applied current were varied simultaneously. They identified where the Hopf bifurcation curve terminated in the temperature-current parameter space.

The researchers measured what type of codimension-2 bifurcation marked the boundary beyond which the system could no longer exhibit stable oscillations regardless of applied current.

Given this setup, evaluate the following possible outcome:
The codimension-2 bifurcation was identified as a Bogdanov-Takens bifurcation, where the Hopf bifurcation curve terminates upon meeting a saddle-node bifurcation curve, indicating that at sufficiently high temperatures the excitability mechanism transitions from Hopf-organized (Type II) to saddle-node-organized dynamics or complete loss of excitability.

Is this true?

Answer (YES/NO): NO